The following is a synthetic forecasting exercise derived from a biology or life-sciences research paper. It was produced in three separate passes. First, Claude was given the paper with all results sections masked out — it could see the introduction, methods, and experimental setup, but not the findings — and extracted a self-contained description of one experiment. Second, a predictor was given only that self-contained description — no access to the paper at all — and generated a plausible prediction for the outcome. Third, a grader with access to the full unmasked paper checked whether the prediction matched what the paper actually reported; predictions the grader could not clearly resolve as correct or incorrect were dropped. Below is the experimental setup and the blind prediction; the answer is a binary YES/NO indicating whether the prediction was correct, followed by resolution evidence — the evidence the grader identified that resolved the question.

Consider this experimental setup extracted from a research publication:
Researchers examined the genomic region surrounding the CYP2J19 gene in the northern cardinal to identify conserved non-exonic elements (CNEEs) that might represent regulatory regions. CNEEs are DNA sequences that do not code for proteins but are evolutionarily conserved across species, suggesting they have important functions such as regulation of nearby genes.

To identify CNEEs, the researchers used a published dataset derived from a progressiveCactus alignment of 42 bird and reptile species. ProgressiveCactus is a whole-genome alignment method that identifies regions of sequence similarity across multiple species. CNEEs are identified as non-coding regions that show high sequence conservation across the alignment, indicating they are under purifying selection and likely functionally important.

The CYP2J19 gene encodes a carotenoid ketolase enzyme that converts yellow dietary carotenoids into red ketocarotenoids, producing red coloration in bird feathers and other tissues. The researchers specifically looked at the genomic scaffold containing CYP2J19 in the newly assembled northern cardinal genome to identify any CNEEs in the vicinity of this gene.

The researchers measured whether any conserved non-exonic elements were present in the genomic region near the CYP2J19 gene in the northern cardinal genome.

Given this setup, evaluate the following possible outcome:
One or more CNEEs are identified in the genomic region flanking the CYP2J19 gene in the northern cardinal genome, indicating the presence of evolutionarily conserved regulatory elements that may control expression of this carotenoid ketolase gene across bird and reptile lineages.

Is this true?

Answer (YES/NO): YES